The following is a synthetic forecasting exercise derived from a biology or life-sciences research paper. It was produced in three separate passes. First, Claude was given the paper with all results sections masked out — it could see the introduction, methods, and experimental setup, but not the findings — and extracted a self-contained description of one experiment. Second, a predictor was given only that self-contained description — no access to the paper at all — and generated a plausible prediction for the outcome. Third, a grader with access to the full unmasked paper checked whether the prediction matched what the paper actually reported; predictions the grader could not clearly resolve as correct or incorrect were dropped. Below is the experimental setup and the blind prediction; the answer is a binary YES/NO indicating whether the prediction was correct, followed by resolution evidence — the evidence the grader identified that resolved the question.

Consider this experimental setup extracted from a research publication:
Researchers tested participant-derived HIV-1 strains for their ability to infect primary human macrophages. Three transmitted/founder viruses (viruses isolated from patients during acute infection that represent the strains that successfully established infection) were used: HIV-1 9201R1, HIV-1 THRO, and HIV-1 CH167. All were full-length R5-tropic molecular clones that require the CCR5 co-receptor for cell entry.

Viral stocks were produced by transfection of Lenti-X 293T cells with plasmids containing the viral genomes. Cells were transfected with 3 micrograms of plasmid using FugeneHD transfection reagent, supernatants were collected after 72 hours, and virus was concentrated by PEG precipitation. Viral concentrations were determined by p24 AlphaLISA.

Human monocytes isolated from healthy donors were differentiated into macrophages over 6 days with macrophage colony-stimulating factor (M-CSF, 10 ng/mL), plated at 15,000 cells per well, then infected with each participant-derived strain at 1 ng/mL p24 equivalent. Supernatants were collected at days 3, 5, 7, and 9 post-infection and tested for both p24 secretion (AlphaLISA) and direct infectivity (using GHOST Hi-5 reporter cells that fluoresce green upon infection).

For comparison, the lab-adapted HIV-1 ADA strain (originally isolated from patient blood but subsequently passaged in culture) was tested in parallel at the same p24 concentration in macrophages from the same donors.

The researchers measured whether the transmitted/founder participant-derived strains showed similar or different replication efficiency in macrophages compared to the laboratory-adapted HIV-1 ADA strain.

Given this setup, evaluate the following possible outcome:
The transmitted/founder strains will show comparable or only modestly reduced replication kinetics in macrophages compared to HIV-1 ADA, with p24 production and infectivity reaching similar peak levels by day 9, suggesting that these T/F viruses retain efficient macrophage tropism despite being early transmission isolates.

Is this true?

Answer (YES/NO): NO